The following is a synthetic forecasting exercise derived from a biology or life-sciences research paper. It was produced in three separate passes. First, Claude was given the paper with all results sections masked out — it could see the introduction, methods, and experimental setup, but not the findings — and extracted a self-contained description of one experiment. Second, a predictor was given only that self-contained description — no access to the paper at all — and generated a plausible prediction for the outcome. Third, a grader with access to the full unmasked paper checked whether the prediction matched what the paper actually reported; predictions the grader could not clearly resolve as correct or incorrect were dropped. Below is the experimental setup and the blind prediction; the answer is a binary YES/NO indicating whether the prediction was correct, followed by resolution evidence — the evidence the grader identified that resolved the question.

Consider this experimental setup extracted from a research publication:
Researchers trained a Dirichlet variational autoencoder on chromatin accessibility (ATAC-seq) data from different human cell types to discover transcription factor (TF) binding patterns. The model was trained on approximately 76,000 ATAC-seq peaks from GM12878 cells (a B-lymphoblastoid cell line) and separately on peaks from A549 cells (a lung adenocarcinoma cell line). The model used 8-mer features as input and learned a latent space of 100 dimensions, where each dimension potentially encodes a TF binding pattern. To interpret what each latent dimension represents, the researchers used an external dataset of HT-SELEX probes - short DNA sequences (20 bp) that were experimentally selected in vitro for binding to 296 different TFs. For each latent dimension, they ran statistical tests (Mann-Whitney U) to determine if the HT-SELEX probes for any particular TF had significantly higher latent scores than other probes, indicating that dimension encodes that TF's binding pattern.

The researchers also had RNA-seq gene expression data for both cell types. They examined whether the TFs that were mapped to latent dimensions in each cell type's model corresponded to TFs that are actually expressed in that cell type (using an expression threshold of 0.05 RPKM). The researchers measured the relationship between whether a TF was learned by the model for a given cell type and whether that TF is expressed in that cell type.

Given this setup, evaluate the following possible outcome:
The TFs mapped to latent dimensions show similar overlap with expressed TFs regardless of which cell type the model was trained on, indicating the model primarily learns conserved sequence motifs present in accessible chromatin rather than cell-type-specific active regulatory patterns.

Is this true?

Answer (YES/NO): NO